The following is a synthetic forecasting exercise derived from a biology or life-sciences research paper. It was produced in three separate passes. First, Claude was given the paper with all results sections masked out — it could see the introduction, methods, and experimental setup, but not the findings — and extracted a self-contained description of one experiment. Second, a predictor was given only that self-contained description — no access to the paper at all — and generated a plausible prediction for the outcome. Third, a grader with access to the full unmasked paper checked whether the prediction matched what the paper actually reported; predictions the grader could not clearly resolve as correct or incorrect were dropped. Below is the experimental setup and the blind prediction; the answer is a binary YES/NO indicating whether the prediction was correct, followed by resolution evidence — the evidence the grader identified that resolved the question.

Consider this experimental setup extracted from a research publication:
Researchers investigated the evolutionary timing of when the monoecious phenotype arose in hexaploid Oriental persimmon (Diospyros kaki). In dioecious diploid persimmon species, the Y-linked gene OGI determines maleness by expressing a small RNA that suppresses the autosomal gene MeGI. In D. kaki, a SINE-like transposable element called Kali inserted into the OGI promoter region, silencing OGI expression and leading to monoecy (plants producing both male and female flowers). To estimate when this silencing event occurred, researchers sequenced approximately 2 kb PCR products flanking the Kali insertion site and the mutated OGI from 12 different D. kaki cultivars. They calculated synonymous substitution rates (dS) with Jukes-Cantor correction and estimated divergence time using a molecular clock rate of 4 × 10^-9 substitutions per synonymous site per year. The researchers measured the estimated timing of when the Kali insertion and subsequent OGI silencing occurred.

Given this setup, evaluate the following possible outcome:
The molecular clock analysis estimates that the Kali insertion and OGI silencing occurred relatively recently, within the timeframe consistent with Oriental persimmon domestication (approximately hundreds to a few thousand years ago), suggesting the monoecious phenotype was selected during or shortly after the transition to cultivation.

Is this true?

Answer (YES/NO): NO